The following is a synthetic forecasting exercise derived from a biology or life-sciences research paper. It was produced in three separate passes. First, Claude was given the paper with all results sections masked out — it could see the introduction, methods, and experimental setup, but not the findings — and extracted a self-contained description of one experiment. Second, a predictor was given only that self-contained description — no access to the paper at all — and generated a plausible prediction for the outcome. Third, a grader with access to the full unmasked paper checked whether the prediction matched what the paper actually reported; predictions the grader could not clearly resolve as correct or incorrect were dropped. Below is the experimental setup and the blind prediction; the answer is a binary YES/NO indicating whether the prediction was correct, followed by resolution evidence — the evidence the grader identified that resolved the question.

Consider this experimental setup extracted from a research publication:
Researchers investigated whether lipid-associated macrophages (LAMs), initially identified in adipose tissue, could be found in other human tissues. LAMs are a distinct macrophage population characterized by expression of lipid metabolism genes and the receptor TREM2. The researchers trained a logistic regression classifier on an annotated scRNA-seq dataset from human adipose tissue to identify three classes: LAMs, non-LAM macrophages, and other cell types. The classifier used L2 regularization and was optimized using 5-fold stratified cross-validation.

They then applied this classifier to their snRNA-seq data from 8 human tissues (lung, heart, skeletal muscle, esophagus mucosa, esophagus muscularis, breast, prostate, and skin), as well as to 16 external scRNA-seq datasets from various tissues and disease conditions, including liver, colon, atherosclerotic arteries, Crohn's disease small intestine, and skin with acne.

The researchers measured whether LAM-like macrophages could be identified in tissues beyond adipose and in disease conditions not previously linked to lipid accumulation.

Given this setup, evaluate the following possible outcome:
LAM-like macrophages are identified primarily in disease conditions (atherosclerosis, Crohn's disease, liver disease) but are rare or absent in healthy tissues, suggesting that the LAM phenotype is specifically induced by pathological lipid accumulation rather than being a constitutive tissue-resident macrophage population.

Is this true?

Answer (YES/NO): NO